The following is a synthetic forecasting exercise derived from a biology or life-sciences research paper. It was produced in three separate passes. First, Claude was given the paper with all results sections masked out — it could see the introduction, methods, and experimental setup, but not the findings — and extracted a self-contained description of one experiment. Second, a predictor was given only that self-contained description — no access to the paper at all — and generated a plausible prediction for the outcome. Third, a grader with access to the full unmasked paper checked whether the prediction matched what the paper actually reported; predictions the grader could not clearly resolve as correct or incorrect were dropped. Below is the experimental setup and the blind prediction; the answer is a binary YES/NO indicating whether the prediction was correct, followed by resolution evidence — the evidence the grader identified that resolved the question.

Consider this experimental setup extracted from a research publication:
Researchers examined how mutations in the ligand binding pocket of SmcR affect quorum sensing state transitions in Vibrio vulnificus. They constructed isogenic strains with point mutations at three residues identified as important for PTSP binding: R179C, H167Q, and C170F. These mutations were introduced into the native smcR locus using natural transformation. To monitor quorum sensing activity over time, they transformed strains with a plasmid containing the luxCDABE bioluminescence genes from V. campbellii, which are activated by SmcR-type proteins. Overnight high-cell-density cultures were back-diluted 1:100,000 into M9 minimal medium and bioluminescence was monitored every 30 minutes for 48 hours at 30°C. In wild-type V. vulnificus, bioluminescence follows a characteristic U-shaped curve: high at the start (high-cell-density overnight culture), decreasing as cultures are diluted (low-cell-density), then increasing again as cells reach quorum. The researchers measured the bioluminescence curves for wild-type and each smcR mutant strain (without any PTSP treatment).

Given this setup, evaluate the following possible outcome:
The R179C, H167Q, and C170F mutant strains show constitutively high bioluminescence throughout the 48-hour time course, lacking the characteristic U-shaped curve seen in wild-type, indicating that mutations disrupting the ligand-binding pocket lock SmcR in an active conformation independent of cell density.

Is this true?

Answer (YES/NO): NO